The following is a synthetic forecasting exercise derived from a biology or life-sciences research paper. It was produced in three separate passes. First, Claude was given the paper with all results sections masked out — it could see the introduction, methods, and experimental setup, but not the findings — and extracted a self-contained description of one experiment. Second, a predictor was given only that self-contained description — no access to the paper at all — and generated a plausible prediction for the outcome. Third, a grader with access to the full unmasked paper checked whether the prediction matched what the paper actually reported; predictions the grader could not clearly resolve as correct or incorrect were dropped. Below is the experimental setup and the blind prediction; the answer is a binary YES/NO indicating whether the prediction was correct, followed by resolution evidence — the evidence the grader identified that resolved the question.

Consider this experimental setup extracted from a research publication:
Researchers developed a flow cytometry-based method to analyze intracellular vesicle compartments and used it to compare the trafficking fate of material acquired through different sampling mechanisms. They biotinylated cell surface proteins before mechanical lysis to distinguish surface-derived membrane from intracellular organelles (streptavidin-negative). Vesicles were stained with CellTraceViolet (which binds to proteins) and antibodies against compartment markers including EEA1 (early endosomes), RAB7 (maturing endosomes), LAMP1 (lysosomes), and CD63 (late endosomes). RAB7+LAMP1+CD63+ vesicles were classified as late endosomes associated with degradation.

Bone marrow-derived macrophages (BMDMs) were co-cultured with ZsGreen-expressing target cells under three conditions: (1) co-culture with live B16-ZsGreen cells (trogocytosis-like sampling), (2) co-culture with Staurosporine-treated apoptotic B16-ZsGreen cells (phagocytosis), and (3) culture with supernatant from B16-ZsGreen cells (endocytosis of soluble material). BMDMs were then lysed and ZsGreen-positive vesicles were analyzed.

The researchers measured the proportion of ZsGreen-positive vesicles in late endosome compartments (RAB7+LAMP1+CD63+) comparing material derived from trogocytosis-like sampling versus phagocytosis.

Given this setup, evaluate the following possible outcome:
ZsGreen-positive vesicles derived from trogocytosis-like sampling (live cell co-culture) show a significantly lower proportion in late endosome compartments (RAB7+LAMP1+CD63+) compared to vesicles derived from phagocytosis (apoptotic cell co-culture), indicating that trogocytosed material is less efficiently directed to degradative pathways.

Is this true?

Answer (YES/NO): YES